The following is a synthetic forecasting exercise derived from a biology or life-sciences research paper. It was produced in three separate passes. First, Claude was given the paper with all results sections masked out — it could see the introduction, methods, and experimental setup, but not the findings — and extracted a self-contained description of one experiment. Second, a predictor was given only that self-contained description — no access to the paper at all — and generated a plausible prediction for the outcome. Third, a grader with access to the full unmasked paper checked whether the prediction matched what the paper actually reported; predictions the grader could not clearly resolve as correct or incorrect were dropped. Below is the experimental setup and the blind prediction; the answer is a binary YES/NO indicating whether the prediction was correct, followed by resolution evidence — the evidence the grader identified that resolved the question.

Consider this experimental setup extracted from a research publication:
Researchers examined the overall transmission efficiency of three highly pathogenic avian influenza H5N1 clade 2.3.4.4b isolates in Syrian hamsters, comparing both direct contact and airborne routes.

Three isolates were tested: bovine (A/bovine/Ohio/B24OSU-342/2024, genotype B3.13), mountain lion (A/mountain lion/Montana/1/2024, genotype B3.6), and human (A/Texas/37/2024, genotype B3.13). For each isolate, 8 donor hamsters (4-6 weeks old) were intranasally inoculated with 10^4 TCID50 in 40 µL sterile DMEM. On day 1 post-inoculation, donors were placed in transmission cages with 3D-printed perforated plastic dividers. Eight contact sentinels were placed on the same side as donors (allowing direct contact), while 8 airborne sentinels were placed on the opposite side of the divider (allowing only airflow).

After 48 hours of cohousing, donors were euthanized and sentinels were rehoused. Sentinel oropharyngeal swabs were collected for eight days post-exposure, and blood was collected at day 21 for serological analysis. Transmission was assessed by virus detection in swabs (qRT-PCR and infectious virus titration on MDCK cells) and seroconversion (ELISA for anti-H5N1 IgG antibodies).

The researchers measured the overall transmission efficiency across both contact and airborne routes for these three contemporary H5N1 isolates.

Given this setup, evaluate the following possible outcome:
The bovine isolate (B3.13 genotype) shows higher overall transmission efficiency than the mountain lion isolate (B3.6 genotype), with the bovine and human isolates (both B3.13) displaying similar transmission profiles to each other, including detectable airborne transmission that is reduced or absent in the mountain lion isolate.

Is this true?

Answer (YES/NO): NO